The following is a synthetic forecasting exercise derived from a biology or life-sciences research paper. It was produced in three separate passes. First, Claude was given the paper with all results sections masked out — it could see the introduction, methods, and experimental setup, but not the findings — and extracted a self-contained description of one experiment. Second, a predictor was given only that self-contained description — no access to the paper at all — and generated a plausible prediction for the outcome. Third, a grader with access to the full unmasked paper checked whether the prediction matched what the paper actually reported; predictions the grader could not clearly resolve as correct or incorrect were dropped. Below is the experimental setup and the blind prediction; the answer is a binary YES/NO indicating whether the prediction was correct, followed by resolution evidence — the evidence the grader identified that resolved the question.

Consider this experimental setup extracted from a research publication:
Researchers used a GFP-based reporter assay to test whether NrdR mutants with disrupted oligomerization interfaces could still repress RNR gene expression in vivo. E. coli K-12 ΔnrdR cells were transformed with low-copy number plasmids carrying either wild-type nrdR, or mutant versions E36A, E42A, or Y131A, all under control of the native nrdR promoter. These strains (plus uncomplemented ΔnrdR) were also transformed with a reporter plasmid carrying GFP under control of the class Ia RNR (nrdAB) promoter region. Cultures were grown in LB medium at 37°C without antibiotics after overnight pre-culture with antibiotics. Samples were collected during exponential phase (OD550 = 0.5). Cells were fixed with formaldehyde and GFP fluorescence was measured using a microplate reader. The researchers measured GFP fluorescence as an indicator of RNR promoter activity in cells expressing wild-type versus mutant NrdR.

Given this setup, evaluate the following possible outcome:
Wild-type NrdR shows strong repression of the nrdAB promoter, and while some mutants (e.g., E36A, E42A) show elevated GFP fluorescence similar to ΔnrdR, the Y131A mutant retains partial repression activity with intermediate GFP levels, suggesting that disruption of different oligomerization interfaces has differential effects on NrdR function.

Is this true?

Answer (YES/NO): NO